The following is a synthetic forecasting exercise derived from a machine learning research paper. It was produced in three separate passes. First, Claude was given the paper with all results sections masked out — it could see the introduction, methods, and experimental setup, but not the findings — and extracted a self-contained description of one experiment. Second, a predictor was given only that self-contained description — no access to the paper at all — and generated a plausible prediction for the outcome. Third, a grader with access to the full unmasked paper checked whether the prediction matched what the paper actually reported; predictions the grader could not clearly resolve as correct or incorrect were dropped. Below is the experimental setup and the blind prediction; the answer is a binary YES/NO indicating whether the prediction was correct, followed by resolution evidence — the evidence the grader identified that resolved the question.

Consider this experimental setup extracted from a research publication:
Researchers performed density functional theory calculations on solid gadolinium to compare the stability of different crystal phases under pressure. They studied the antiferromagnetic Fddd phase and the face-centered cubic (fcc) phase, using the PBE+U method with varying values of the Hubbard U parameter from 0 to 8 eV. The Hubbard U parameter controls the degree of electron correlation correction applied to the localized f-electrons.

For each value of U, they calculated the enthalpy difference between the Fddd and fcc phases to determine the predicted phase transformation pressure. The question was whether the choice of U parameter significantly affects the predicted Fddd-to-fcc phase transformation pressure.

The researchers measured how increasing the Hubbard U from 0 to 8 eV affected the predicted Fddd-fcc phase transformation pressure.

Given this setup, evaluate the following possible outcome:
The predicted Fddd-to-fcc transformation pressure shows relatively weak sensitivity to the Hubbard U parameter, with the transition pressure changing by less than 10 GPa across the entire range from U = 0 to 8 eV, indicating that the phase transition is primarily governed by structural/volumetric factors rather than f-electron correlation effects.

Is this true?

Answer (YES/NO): NO